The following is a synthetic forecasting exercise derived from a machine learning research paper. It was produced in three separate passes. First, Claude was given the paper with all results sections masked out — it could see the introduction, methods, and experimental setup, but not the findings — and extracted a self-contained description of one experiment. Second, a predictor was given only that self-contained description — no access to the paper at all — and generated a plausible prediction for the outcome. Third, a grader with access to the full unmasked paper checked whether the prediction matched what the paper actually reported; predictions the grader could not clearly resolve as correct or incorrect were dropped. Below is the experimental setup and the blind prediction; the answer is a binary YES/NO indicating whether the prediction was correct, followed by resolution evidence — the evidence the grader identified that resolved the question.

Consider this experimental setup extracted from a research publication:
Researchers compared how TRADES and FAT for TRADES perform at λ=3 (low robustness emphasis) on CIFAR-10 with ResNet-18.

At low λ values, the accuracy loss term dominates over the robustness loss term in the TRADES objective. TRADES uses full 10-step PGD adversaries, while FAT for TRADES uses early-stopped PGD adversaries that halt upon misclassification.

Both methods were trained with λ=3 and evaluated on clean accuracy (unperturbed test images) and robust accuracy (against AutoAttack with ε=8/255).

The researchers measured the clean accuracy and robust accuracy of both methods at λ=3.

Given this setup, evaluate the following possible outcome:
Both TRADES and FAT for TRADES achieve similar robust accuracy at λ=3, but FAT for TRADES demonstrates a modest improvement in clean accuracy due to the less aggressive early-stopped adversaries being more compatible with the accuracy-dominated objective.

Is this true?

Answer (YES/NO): NO